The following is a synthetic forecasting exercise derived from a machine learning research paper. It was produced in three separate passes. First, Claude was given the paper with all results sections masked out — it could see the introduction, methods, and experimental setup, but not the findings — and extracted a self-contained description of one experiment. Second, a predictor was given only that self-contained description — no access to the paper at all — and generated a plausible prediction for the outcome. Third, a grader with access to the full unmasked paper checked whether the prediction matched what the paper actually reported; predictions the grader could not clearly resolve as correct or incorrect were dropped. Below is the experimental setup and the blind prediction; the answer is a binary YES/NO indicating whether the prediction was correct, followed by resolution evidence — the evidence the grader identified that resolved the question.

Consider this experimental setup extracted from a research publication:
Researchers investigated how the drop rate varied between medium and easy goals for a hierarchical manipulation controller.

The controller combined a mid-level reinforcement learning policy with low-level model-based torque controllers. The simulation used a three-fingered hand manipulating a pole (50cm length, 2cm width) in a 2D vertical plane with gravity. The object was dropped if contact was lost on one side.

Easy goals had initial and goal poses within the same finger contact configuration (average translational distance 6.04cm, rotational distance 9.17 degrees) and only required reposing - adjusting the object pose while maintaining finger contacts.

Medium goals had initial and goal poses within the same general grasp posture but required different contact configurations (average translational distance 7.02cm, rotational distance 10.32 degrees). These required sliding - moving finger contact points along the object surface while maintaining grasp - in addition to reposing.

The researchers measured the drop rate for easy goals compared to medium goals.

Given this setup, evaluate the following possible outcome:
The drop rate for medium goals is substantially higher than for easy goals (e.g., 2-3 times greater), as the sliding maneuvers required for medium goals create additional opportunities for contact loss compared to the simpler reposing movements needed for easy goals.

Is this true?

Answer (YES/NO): NO